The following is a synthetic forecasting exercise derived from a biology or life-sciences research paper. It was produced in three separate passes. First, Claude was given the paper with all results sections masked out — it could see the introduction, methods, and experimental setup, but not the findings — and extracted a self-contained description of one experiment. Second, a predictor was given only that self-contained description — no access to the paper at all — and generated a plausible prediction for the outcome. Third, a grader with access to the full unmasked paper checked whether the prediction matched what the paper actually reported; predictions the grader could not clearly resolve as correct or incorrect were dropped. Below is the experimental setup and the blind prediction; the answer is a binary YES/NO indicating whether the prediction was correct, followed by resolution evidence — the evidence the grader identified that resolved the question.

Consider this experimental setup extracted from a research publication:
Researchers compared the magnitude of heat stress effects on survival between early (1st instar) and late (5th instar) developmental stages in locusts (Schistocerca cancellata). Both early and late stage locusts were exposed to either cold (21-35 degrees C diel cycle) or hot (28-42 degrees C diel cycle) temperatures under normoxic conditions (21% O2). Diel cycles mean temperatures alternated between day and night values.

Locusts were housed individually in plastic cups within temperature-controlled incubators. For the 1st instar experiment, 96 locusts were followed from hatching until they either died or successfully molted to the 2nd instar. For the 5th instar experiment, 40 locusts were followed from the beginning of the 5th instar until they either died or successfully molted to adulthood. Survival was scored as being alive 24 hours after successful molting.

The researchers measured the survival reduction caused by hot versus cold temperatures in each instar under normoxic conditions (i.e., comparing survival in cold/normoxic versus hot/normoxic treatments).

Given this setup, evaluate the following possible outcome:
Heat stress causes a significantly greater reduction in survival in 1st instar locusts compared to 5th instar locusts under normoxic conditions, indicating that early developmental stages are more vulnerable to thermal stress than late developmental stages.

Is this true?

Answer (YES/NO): NO